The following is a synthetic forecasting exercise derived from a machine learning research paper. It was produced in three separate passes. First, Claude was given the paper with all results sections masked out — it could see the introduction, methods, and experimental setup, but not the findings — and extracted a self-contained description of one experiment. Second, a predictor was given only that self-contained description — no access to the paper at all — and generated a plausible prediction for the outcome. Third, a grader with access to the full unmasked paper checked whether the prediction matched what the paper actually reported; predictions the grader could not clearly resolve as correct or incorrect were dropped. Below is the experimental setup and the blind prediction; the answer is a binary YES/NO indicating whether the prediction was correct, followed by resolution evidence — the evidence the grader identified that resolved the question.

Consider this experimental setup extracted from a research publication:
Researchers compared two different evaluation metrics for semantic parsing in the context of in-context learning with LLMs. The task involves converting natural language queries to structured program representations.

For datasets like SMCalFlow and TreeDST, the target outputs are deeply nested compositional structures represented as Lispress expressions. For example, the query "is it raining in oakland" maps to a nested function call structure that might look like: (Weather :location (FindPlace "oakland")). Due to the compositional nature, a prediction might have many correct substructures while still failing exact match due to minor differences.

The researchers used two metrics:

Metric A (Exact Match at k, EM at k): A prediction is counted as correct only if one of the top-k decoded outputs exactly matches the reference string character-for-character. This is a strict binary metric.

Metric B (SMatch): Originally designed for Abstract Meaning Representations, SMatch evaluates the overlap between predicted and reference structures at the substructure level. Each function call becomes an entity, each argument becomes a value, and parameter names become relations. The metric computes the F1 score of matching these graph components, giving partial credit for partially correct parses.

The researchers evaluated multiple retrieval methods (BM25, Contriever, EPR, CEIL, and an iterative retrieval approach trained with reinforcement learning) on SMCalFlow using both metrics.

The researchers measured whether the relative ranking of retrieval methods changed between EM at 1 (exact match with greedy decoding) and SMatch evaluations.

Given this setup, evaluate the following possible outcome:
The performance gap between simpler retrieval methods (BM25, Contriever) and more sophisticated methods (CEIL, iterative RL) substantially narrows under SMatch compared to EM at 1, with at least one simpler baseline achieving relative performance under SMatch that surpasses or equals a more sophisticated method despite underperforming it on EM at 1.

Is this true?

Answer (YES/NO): NO